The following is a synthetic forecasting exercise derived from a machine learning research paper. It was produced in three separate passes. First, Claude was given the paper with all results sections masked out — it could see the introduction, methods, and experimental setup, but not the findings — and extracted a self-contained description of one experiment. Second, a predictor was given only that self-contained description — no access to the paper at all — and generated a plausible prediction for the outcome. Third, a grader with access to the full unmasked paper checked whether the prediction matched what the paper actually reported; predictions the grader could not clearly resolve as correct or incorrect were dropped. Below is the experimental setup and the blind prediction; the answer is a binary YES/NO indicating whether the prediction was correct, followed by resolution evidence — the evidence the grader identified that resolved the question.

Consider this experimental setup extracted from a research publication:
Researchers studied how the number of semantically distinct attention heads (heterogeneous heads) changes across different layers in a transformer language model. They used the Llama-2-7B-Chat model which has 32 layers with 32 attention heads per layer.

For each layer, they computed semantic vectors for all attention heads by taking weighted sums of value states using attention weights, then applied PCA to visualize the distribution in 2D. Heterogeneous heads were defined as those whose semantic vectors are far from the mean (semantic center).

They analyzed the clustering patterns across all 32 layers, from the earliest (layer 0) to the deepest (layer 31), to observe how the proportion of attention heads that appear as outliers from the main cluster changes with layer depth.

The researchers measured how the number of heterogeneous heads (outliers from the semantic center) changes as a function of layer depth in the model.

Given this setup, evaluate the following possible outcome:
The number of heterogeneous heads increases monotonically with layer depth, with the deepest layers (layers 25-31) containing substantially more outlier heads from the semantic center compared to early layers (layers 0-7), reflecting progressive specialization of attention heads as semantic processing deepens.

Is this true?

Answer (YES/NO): NO